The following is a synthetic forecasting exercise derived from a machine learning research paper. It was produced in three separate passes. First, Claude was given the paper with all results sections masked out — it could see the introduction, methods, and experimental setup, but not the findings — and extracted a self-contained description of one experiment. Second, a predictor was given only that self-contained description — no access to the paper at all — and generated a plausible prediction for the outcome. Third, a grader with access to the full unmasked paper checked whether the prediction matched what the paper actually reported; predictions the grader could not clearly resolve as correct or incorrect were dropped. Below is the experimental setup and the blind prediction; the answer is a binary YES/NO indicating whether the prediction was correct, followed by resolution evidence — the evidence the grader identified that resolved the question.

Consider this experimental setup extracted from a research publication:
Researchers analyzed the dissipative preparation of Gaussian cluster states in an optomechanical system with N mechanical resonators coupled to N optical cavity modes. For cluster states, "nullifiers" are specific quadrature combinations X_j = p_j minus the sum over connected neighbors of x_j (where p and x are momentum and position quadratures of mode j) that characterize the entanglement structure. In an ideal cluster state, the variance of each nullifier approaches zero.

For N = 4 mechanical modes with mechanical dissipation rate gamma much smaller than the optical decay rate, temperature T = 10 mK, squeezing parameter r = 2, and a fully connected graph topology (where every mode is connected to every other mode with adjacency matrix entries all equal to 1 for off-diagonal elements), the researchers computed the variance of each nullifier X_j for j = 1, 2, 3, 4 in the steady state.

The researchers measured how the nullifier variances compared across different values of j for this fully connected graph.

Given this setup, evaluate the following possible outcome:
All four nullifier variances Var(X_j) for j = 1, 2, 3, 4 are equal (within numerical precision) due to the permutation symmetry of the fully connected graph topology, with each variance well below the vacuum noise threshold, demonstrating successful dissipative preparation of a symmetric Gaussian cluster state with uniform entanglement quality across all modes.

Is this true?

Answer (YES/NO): YES